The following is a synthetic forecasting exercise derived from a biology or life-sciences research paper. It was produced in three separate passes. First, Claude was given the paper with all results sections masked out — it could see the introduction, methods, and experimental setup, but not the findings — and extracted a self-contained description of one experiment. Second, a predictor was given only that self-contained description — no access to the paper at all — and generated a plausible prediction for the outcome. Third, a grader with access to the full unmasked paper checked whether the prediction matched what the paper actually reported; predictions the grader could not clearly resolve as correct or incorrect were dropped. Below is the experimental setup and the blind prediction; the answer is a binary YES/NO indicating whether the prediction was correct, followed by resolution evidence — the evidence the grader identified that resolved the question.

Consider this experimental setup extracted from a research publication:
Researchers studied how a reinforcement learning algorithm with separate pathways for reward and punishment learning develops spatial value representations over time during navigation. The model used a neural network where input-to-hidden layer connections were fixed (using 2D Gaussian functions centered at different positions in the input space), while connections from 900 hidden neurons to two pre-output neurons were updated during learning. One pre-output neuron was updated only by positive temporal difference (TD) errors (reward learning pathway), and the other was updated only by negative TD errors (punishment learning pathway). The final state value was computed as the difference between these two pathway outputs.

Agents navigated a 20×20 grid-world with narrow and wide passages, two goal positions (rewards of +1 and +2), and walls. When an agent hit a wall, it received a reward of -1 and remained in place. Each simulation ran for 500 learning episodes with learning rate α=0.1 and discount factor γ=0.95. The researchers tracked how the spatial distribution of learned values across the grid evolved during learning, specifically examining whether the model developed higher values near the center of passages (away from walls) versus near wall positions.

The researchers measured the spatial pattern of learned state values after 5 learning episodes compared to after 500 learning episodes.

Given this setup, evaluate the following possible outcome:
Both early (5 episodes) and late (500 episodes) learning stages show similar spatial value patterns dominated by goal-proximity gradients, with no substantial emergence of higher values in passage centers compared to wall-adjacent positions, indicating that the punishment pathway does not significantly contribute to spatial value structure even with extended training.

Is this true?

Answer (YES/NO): NO